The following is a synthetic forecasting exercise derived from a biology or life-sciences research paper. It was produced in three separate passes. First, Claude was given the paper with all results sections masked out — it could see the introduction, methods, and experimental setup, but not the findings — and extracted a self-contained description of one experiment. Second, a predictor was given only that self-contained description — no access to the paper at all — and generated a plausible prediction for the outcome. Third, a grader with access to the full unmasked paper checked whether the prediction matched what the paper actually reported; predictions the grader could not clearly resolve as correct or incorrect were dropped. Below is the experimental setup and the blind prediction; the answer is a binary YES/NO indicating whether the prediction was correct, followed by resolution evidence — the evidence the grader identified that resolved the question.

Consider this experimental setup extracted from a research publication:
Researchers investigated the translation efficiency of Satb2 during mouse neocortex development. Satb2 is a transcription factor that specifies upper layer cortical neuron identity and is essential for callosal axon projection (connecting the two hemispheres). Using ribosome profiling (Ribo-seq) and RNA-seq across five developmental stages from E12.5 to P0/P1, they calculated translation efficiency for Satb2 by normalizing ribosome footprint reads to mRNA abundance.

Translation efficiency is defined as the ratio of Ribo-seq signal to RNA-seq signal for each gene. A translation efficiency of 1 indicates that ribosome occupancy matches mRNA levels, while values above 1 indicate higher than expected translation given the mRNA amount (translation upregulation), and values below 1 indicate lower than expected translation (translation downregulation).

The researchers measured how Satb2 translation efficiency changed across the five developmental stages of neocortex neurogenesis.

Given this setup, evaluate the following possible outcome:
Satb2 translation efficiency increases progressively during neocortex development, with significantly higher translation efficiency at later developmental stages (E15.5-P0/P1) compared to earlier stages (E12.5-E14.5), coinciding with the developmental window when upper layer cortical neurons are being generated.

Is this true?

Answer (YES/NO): YES